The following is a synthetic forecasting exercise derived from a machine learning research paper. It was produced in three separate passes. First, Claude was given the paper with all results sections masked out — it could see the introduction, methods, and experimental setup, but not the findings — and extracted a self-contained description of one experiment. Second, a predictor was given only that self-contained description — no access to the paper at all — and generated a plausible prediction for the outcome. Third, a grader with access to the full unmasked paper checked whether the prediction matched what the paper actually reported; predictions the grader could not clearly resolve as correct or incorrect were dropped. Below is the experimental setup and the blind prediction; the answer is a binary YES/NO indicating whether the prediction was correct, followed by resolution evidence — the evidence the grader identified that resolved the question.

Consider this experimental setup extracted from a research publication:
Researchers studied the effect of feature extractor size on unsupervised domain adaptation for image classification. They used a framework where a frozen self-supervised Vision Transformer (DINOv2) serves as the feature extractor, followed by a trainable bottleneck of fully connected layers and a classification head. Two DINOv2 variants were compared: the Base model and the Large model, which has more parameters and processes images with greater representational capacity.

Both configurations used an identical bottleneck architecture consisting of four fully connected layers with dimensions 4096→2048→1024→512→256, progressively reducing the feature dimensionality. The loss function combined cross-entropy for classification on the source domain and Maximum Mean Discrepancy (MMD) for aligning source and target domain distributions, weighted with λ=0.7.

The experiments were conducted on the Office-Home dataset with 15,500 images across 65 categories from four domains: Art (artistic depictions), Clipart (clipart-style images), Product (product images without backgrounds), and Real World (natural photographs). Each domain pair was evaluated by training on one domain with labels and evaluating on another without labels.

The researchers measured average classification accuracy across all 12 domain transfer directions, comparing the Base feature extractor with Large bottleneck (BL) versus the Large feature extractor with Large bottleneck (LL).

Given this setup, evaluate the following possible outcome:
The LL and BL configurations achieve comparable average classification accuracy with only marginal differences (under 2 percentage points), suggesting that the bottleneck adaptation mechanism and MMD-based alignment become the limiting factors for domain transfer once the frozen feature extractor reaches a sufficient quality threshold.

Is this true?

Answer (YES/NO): NO